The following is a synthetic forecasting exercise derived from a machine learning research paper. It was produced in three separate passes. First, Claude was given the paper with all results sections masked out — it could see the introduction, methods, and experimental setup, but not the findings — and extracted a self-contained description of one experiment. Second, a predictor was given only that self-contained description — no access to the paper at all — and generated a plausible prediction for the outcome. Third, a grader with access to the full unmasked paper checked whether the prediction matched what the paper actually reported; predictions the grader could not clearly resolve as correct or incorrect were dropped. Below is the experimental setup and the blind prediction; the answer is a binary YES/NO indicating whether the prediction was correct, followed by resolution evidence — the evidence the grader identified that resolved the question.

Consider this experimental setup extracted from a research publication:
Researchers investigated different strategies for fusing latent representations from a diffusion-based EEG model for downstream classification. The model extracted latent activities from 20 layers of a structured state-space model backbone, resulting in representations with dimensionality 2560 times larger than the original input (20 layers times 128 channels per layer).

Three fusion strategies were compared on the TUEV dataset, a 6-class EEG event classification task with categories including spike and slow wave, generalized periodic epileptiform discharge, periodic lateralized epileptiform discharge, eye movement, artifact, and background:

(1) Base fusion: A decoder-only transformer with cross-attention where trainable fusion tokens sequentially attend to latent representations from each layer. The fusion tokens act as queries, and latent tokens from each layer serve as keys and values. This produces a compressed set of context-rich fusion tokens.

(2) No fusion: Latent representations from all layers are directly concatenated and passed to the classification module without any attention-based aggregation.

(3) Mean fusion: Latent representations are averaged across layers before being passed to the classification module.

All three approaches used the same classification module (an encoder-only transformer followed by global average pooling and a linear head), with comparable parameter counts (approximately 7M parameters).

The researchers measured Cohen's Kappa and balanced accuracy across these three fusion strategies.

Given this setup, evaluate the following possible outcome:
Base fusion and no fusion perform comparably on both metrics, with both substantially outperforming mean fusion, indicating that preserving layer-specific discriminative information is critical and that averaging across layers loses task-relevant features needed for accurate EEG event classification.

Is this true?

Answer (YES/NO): NO